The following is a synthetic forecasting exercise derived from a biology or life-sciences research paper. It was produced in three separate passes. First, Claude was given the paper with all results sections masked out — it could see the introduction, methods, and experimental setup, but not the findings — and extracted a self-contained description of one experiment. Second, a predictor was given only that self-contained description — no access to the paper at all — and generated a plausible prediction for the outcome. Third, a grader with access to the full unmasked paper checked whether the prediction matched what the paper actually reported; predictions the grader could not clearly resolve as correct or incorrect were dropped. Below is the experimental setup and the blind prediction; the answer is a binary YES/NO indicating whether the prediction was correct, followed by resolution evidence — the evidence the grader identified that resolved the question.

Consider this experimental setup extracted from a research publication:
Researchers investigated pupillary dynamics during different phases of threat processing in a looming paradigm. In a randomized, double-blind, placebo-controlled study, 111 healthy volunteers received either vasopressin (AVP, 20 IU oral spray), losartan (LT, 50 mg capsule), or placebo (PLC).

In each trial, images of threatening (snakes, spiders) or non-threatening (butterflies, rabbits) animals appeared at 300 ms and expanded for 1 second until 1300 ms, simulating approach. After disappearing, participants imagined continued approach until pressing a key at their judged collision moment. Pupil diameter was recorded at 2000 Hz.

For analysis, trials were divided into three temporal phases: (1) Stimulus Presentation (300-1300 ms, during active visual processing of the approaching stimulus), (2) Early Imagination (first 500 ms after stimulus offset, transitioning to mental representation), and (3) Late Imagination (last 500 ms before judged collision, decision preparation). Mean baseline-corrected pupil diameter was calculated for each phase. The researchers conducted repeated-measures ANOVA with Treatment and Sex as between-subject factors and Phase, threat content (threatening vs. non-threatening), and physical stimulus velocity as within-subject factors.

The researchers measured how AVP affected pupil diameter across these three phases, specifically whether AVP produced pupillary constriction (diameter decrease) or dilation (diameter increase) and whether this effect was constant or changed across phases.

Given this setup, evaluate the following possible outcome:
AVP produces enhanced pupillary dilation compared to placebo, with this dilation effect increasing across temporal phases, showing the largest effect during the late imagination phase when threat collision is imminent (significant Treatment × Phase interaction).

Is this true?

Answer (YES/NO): NO